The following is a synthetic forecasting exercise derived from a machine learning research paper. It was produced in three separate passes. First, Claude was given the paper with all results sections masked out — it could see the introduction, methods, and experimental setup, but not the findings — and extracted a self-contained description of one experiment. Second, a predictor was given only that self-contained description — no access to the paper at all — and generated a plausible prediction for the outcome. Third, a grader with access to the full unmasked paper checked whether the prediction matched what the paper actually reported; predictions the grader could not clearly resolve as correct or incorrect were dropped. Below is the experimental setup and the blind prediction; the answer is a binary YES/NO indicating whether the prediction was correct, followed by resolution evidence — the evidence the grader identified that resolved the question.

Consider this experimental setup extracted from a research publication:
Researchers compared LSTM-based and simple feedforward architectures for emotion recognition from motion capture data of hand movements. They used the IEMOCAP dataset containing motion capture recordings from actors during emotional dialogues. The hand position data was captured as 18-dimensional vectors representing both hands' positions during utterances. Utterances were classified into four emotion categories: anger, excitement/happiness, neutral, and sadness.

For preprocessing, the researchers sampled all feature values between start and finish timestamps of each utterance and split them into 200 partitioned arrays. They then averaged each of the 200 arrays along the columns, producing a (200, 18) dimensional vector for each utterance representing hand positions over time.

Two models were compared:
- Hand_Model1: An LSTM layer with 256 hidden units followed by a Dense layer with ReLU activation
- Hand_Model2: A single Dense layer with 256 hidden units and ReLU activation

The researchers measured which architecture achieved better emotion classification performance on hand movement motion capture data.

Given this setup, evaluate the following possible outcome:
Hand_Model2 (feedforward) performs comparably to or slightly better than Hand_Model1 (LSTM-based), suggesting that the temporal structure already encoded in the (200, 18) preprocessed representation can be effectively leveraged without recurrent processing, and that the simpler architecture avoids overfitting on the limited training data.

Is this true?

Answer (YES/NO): YES